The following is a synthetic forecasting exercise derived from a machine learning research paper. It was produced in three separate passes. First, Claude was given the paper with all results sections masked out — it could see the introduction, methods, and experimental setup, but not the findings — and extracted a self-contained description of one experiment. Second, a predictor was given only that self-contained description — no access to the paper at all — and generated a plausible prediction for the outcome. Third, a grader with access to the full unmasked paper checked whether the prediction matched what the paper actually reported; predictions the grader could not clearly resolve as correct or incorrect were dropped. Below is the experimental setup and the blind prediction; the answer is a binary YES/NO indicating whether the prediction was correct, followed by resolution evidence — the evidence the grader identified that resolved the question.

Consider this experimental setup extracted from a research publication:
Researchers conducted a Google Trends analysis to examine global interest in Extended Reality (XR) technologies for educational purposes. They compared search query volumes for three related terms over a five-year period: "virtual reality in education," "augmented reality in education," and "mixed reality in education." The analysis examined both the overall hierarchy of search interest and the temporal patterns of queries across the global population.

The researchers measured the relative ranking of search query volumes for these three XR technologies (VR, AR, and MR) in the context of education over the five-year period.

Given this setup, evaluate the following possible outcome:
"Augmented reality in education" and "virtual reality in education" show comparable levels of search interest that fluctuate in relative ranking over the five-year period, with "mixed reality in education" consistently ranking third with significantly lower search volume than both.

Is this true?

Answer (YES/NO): NO